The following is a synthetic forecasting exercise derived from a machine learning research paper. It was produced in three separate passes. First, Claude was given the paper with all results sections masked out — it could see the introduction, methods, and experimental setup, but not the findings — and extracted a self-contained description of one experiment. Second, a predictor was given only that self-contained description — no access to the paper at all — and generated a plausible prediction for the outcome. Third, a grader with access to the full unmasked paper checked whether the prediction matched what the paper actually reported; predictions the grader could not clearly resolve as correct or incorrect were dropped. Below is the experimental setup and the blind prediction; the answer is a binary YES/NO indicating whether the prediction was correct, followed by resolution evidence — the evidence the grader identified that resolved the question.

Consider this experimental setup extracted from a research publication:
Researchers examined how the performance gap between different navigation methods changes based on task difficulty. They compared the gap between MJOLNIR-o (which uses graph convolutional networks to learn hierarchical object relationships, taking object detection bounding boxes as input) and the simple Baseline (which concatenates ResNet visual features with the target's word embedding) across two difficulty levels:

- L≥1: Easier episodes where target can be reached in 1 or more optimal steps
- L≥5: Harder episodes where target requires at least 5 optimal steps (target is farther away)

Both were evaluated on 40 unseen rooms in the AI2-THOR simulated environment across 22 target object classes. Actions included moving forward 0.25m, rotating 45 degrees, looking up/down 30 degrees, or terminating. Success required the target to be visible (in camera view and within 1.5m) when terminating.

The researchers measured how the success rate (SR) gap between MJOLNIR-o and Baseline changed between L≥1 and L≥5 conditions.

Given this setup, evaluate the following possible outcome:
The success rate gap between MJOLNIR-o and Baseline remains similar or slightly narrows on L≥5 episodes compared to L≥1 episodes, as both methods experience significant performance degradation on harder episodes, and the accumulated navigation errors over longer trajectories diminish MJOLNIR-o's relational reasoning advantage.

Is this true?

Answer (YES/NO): YES